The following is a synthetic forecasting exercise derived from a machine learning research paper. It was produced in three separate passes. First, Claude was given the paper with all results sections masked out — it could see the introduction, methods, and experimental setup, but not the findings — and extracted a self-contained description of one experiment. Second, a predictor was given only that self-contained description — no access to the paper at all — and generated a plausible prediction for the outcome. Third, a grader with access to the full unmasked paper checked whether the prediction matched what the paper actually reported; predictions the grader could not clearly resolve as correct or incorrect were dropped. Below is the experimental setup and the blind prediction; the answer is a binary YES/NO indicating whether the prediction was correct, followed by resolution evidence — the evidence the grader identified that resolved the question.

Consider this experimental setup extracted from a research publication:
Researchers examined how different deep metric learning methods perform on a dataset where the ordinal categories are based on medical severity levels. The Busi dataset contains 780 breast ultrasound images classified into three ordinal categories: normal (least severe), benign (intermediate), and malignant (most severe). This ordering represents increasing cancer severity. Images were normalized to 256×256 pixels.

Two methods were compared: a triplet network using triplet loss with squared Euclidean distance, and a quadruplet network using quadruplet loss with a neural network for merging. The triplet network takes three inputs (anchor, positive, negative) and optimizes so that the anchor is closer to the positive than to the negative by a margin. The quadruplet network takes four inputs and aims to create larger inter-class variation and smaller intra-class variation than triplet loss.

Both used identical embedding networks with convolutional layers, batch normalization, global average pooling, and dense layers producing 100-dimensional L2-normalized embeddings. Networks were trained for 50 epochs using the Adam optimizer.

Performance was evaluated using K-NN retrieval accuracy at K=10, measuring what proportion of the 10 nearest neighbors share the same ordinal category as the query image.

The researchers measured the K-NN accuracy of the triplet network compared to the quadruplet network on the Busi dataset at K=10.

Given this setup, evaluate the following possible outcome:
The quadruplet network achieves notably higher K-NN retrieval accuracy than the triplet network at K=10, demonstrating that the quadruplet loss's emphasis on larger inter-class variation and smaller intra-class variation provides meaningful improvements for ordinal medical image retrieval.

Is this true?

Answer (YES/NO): YES